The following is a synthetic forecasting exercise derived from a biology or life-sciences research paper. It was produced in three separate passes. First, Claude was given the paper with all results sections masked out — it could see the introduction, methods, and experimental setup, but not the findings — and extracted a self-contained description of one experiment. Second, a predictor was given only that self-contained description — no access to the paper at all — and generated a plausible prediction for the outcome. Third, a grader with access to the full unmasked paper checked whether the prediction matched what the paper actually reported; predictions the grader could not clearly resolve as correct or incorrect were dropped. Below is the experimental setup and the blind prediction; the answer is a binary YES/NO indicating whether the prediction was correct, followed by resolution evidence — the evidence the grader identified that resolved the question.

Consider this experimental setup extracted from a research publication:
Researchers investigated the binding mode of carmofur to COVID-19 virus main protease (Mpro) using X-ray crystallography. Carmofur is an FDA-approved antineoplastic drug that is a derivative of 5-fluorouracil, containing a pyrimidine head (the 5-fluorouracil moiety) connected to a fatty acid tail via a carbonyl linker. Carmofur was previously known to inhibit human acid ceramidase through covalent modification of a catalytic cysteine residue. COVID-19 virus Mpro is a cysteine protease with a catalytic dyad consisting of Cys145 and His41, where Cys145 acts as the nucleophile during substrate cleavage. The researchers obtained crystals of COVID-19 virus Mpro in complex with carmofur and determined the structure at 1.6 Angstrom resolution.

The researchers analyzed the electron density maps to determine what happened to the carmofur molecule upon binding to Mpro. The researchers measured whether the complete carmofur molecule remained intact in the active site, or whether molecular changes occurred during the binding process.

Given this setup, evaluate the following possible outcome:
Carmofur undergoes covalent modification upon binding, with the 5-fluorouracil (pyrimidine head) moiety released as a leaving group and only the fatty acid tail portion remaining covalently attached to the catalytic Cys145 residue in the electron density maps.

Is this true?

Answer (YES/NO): YES